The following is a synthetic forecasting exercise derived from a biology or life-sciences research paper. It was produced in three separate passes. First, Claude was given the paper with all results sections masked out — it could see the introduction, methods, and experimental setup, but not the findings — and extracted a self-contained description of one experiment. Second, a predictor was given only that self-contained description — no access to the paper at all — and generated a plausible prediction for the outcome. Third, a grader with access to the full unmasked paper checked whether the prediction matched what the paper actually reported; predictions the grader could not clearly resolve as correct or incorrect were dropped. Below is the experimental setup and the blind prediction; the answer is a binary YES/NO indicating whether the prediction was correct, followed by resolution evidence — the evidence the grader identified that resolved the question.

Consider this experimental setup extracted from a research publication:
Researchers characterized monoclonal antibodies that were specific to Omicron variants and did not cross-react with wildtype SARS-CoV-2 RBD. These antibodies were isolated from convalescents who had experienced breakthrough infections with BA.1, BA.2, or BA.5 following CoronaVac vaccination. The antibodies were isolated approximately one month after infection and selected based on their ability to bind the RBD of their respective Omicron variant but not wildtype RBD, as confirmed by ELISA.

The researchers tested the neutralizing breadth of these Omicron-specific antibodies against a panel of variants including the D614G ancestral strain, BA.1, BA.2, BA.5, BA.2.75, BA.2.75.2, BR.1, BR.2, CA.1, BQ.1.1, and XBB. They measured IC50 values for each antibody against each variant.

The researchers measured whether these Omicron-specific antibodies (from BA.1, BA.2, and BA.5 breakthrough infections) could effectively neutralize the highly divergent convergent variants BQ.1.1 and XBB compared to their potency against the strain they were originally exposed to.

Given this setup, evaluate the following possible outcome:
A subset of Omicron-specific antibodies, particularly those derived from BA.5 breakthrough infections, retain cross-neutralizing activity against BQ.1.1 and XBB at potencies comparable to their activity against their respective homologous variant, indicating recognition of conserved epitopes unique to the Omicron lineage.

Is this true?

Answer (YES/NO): NO